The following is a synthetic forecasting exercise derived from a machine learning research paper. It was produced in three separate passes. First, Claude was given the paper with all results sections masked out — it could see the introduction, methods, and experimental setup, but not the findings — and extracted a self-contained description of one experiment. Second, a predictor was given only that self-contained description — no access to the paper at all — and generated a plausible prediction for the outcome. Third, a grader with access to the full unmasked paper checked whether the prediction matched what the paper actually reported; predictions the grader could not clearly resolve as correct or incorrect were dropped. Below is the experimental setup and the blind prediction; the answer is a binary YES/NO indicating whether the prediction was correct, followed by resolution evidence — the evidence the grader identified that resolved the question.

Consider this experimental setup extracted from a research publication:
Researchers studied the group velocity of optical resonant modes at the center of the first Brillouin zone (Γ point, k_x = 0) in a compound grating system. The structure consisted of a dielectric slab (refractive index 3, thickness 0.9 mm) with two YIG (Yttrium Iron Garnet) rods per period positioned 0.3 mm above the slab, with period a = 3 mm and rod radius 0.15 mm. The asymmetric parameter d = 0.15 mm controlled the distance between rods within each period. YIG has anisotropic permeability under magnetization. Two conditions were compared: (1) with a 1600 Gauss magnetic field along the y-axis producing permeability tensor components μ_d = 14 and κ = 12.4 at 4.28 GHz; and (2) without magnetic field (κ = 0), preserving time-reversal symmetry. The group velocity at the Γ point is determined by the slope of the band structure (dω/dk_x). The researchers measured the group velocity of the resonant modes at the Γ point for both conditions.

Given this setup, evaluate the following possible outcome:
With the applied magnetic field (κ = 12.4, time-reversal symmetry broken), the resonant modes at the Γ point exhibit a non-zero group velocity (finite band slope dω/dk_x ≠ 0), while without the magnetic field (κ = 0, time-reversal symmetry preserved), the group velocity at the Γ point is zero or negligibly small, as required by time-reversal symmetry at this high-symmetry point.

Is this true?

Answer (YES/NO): YES